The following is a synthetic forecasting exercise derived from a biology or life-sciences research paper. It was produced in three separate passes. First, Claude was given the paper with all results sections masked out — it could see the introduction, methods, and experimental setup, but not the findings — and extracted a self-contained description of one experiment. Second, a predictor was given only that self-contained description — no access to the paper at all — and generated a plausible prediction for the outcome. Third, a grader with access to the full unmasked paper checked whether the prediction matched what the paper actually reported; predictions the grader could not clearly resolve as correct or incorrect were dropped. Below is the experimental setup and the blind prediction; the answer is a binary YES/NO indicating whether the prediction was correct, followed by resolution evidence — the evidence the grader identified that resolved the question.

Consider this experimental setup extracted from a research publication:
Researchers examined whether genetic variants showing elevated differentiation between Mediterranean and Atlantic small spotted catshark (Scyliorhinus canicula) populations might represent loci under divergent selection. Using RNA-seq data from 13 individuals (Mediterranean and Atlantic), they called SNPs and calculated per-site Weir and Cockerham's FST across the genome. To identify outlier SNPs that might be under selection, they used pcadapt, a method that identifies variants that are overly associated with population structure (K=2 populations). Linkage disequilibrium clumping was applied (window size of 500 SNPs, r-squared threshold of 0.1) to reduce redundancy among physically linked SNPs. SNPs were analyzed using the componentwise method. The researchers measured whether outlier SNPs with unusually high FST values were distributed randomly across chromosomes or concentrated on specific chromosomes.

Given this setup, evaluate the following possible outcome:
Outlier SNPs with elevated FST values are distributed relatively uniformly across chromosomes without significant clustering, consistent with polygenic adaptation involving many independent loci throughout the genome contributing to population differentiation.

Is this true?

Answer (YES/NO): YES